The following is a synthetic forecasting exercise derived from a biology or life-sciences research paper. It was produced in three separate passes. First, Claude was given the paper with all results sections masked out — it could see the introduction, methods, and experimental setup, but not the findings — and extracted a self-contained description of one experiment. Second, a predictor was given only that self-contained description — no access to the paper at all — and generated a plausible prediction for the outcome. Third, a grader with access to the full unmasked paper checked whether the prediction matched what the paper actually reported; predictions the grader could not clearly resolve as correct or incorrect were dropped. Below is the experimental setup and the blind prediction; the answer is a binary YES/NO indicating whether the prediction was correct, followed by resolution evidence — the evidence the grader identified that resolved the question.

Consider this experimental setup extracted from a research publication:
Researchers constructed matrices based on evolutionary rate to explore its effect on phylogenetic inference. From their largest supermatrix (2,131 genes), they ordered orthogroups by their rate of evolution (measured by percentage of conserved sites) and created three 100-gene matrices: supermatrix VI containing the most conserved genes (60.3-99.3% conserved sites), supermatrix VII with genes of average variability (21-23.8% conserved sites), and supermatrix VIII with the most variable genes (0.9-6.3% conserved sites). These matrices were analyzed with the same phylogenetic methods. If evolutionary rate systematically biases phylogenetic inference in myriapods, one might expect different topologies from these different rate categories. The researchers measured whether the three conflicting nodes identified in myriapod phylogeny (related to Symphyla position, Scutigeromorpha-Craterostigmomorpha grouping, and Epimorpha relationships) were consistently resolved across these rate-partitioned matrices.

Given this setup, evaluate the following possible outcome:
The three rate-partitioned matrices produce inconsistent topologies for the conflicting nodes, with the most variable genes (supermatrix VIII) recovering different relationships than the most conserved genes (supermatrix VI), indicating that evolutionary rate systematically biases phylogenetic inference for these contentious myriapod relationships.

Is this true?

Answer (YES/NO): NO